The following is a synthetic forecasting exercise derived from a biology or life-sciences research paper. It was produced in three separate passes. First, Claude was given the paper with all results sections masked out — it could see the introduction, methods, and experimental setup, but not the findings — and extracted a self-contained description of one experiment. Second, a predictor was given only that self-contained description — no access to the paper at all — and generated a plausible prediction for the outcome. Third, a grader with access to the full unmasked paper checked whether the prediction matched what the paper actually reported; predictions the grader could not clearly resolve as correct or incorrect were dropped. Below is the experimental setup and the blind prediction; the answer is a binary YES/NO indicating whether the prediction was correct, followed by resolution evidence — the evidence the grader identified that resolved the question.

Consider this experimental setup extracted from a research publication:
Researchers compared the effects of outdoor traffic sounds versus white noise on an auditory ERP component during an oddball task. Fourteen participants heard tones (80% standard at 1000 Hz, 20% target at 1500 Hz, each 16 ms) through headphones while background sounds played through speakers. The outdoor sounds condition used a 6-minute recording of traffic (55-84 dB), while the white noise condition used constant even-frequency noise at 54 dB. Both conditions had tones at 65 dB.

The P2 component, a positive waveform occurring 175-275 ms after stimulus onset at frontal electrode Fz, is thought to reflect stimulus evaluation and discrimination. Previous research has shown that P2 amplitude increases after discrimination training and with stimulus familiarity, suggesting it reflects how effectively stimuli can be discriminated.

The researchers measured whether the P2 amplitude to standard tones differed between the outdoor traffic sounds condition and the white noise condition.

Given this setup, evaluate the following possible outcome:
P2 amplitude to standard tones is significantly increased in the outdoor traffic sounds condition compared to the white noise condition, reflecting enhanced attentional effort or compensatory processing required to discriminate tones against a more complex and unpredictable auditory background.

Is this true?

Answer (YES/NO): NO